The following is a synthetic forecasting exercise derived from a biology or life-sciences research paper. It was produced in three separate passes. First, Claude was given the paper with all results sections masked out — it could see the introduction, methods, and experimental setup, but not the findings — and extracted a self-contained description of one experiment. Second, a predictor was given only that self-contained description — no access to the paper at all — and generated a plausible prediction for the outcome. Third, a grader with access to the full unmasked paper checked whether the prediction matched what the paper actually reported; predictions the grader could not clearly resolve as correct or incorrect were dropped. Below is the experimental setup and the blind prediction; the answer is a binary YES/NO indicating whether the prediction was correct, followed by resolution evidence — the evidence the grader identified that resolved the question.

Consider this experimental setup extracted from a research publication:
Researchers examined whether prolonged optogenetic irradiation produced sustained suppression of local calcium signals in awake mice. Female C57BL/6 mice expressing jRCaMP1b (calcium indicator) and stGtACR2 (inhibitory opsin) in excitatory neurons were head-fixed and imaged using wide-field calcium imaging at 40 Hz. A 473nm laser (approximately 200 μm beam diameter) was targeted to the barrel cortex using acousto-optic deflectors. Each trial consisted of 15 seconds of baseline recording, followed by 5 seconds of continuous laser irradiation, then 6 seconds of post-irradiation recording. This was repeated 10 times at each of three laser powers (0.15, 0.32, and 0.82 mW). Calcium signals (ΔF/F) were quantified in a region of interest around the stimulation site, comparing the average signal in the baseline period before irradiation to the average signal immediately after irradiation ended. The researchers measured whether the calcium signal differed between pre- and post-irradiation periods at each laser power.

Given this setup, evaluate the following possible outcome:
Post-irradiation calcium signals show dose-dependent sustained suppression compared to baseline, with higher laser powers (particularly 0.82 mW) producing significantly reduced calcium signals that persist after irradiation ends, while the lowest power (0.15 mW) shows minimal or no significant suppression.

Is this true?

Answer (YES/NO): NO